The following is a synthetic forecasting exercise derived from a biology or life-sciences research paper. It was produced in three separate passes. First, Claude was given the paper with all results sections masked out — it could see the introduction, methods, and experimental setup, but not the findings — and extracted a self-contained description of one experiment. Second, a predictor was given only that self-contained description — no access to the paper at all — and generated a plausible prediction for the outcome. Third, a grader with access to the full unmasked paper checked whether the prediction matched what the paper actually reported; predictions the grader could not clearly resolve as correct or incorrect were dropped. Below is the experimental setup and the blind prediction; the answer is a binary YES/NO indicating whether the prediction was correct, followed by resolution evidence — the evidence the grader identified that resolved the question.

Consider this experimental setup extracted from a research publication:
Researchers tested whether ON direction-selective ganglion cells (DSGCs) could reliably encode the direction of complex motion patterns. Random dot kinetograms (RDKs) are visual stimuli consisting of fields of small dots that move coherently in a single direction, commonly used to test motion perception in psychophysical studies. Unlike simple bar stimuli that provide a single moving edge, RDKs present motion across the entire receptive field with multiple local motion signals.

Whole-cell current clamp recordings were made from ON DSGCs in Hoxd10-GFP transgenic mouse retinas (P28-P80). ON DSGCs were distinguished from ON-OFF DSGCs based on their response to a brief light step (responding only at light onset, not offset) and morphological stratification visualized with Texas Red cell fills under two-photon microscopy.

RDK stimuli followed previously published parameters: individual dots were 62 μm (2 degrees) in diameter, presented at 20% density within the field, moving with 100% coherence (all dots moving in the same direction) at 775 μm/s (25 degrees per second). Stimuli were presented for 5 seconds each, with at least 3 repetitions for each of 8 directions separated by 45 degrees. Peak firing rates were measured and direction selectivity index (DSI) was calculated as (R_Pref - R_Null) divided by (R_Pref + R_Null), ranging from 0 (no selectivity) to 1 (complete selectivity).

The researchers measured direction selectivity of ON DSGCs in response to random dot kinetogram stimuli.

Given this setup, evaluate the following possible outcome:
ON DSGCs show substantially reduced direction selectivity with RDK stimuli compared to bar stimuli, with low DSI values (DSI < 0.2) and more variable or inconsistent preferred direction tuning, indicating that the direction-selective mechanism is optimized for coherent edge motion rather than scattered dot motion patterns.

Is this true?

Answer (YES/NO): NO